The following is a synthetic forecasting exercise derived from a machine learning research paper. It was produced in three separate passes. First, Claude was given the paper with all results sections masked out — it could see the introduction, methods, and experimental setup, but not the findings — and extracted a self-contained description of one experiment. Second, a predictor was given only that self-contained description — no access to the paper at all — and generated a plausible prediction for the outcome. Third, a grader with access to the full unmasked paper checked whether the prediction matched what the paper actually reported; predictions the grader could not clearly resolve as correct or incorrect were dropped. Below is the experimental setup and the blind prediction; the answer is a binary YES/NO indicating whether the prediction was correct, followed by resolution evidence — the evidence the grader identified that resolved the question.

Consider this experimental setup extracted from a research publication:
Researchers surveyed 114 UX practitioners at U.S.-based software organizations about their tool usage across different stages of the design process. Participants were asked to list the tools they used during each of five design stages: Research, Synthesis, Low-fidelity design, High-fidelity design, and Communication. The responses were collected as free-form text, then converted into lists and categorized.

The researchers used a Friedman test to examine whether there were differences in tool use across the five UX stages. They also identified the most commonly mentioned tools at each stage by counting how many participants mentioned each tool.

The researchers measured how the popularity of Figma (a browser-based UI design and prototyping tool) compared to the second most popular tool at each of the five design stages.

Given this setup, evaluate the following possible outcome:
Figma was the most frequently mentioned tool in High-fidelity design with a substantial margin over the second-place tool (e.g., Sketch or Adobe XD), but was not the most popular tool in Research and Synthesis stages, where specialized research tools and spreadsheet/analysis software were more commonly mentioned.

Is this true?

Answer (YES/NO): NO